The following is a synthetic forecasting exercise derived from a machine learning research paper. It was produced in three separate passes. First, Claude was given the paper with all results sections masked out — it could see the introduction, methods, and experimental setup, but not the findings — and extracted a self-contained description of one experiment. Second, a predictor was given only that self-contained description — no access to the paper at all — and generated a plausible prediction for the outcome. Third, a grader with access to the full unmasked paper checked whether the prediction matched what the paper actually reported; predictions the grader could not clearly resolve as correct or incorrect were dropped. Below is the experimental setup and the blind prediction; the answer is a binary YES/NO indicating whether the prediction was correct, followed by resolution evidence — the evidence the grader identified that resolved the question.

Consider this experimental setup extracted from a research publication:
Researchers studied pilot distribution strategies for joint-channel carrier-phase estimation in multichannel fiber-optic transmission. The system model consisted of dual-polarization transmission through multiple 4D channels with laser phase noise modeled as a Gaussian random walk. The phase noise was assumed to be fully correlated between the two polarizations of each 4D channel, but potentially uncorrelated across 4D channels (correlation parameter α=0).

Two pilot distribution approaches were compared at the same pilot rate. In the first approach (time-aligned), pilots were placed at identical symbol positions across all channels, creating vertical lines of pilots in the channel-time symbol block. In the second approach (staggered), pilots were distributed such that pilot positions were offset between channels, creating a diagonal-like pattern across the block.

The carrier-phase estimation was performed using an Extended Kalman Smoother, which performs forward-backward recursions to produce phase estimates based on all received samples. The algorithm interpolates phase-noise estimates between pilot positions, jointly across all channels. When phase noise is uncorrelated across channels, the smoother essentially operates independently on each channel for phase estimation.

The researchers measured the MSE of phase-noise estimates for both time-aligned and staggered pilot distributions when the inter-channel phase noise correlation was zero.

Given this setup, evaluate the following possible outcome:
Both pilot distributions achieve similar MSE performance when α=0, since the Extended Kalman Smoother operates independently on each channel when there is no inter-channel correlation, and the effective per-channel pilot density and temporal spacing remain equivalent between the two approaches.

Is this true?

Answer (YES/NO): NO